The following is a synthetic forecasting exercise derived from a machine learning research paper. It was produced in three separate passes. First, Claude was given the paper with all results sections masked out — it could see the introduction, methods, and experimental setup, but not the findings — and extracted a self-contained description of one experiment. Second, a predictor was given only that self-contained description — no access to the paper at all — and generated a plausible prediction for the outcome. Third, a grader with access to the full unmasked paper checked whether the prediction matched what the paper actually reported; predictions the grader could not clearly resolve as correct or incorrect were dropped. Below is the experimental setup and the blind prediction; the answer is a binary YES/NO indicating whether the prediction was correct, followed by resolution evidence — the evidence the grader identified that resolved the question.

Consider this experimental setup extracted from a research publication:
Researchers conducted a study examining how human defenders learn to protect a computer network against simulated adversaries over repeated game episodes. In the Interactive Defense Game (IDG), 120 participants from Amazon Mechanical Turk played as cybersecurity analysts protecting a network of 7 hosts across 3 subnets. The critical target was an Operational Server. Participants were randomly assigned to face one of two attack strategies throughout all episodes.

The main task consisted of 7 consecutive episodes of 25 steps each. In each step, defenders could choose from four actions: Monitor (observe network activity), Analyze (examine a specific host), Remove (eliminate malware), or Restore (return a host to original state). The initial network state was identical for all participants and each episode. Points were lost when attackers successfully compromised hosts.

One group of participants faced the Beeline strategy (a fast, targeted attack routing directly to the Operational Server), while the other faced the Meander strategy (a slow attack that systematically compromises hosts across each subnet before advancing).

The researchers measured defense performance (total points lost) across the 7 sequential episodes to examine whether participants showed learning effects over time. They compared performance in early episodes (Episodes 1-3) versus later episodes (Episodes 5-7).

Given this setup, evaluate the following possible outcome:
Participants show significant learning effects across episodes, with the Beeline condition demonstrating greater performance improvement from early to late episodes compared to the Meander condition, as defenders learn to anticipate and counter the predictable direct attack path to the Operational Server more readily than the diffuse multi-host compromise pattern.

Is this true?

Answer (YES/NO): YES